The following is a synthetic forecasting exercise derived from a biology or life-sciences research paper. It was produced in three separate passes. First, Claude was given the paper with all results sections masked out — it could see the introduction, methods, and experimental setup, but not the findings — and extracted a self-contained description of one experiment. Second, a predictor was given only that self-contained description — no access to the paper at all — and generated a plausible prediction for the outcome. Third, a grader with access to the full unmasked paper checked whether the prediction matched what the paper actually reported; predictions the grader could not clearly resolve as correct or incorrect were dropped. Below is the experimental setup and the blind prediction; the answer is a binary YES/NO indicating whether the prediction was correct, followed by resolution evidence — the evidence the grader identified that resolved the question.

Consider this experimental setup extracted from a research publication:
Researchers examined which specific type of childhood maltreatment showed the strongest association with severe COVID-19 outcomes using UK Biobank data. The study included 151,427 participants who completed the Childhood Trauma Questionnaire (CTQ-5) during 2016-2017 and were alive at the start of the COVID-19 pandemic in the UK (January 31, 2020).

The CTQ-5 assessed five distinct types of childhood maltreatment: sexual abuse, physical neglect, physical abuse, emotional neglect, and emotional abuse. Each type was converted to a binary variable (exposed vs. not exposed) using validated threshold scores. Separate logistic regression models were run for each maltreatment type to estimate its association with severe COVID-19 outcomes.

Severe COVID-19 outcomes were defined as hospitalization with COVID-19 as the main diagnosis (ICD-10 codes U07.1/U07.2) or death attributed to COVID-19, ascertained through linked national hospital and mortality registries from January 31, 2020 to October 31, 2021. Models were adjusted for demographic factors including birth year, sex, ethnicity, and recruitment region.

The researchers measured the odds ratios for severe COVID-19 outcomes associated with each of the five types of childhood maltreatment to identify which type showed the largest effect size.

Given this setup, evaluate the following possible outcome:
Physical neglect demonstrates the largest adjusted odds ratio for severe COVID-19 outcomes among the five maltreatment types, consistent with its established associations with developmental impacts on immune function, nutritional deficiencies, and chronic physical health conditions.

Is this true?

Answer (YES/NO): YES